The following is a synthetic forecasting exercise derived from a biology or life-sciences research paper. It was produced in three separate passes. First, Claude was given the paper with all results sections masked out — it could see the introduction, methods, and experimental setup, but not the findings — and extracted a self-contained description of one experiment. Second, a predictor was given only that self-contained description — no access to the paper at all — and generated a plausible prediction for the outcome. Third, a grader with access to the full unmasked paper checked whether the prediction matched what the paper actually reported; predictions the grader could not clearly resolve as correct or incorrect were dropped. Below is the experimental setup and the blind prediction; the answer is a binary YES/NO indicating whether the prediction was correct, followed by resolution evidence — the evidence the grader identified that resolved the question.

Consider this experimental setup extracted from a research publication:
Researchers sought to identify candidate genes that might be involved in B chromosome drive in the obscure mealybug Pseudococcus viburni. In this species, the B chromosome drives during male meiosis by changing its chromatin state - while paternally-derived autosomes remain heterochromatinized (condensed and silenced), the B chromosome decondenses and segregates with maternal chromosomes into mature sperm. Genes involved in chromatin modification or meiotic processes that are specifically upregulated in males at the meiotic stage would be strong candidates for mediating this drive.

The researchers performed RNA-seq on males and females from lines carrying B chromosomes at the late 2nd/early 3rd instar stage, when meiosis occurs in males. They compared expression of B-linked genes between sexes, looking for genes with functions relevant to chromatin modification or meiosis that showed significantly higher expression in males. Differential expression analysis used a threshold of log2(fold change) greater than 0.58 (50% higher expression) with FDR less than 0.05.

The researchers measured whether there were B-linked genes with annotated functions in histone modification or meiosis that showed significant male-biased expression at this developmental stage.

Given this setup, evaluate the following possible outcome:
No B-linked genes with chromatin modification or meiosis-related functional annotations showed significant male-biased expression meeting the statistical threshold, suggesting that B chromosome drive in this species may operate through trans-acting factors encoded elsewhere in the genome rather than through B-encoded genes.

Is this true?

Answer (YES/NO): NO